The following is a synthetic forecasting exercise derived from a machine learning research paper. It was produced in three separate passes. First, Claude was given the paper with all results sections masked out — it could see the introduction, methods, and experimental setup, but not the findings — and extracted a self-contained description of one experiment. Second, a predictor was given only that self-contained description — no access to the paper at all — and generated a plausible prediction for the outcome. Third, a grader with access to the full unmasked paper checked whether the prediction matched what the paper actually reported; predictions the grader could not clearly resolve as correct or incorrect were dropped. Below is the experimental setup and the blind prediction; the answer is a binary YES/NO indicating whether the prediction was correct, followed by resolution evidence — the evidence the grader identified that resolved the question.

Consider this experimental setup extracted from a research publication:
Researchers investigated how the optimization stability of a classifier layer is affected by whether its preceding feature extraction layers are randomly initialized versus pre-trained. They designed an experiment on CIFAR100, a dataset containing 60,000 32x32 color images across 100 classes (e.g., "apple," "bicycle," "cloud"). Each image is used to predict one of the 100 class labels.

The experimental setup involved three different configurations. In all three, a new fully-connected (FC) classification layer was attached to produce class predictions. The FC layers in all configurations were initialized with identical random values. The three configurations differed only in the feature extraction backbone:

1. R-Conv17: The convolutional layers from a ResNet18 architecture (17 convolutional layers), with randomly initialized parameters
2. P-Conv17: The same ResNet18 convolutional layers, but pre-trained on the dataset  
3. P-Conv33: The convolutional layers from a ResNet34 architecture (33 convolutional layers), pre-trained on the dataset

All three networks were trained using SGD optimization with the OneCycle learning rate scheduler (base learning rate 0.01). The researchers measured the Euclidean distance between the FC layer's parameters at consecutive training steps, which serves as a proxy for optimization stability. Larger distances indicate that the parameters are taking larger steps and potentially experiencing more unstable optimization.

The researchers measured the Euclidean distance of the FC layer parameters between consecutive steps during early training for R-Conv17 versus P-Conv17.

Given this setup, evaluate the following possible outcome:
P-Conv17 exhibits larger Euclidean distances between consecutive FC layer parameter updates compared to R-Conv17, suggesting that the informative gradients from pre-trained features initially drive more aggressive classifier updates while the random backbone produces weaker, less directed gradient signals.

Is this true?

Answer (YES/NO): NO